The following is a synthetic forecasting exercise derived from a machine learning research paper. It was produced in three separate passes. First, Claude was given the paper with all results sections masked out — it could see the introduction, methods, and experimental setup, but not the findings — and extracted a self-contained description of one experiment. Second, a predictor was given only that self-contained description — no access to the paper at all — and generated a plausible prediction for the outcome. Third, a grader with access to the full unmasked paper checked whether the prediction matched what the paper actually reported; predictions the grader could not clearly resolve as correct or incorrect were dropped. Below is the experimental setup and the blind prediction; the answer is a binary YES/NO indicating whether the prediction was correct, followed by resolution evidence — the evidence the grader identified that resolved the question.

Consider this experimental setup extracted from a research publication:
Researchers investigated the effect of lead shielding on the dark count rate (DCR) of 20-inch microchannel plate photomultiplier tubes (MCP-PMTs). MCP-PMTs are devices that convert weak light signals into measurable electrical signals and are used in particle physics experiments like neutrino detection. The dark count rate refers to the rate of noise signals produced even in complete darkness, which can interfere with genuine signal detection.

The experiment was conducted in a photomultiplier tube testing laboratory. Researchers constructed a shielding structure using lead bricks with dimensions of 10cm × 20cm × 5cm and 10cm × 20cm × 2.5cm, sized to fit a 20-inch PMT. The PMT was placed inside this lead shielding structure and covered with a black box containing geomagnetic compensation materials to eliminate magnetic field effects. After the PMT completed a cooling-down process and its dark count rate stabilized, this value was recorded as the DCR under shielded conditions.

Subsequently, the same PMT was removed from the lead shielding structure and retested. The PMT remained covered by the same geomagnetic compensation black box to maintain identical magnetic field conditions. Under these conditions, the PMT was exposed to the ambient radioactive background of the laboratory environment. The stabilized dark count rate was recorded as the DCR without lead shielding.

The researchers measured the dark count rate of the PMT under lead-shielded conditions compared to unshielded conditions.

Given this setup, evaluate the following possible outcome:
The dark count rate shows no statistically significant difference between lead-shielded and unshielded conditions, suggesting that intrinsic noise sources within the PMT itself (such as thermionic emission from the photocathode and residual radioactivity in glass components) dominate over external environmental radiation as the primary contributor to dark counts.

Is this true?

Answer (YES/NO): NO